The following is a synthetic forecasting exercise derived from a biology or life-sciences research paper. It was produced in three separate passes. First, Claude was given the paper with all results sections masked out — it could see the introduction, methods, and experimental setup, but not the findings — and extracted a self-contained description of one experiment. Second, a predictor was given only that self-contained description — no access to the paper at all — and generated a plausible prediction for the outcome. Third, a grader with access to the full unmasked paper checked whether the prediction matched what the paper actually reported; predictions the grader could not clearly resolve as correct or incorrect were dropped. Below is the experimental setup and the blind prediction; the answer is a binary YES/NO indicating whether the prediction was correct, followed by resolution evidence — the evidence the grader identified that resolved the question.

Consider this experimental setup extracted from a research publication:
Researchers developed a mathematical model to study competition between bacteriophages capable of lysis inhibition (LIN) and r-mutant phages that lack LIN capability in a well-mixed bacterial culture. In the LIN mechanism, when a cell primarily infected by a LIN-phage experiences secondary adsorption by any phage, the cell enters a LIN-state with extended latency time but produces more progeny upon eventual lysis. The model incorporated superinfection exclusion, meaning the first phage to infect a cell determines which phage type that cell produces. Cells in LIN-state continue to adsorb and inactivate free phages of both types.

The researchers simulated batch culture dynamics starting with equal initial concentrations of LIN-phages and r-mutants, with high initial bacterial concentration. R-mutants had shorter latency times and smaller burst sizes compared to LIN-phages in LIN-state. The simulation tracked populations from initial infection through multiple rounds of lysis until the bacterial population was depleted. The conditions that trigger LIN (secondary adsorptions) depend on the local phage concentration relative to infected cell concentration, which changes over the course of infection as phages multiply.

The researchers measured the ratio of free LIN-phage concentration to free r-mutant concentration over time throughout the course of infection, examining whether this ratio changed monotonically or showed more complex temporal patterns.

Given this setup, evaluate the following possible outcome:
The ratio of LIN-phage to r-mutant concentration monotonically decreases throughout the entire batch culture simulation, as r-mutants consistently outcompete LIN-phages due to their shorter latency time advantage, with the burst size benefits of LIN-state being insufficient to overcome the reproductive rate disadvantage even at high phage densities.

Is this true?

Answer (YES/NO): NO